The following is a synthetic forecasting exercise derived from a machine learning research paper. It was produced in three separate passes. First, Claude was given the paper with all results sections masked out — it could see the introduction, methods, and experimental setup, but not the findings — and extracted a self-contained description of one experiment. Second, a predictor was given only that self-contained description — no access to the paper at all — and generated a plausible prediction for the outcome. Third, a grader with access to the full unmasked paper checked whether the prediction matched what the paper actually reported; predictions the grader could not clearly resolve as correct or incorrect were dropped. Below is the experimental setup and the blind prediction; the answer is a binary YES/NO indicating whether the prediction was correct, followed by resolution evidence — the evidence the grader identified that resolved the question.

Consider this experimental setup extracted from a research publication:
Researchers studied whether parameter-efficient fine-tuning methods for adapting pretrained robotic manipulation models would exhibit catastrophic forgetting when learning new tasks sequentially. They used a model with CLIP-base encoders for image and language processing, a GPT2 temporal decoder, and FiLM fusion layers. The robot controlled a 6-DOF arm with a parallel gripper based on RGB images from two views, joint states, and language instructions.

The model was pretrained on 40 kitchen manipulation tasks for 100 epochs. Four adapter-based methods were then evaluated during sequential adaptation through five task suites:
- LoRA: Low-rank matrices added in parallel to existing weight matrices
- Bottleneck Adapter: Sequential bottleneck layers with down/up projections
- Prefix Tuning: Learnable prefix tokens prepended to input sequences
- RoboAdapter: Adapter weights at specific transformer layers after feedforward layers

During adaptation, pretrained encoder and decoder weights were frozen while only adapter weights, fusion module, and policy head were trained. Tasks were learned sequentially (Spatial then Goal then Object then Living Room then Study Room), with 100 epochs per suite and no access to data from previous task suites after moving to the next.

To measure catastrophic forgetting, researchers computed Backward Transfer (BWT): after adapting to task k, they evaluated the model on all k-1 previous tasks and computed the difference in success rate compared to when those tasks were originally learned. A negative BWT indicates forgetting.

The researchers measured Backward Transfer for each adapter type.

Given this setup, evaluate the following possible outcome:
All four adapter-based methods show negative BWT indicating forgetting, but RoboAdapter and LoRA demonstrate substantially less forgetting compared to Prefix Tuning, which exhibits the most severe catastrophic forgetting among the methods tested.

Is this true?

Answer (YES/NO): NO